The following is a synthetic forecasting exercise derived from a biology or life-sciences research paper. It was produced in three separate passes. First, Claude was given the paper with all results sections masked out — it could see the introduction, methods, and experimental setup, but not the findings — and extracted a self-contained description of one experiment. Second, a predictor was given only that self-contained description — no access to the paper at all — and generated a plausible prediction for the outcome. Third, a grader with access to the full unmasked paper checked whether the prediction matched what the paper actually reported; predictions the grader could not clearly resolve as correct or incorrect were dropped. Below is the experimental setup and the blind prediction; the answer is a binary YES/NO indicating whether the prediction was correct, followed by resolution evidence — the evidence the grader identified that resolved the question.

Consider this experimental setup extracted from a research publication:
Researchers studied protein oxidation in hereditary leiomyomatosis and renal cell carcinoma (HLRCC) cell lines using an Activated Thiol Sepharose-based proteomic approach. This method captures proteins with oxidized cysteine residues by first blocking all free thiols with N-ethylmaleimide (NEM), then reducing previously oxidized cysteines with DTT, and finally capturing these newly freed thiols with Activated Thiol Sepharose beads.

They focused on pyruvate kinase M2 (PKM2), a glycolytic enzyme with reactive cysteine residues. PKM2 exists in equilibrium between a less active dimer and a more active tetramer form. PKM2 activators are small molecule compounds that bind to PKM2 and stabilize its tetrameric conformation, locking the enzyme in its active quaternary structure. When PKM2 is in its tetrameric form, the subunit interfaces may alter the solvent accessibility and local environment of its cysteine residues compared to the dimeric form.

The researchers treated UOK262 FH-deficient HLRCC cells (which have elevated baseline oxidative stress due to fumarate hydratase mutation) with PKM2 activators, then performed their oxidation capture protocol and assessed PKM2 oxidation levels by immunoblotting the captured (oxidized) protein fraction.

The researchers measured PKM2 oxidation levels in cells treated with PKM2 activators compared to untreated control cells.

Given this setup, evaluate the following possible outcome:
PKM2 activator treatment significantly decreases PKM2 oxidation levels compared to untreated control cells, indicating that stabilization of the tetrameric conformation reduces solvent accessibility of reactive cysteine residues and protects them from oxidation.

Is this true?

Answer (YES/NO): YES